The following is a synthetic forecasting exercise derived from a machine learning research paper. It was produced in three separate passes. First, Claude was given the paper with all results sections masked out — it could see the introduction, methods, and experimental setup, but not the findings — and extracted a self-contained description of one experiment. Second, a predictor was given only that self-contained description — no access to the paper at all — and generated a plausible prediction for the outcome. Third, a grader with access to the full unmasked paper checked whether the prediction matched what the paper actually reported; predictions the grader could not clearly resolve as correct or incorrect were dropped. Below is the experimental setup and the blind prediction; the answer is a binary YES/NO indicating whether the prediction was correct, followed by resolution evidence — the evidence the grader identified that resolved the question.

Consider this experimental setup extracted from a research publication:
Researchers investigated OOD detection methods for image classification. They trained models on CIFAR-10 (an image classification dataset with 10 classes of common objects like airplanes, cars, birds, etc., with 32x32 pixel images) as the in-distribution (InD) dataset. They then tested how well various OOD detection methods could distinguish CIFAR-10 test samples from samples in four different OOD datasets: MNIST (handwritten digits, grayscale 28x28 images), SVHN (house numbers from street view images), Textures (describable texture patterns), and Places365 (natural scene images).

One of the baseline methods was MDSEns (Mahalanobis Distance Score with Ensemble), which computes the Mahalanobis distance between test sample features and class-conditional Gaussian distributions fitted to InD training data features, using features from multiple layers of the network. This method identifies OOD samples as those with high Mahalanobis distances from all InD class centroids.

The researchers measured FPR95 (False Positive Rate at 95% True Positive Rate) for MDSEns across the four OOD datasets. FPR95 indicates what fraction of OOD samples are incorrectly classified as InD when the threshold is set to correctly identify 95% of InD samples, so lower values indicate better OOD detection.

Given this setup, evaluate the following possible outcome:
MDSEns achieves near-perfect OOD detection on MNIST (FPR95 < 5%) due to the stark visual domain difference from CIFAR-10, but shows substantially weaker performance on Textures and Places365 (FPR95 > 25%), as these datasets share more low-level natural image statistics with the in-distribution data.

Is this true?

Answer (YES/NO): YES